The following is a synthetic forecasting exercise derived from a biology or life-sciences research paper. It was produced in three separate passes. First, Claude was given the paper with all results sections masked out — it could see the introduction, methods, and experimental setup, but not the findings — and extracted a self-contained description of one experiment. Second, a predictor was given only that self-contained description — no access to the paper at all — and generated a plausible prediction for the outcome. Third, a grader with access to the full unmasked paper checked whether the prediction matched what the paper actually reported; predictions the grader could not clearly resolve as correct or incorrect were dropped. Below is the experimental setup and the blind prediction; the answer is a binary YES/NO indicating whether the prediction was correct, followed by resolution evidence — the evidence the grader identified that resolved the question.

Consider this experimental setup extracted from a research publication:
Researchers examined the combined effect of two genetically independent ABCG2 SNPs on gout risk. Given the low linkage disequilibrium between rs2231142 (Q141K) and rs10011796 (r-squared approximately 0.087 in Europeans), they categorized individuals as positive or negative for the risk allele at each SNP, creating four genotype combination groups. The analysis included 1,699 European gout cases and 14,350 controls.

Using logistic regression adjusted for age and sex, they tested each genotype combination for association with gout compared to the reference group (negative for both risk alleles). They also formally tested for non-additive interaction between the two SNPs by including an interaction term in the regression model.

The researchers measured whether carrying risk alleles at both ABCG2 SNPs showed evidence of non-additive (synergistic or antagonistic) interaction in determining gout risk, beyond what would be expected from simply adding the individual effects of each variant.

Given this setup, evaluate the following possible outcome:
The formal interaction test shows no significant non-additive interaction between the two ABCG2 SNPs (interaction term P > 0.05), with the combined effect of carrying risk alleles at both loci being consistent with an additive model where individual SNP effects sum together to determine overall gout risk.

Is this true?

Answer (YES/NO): NO